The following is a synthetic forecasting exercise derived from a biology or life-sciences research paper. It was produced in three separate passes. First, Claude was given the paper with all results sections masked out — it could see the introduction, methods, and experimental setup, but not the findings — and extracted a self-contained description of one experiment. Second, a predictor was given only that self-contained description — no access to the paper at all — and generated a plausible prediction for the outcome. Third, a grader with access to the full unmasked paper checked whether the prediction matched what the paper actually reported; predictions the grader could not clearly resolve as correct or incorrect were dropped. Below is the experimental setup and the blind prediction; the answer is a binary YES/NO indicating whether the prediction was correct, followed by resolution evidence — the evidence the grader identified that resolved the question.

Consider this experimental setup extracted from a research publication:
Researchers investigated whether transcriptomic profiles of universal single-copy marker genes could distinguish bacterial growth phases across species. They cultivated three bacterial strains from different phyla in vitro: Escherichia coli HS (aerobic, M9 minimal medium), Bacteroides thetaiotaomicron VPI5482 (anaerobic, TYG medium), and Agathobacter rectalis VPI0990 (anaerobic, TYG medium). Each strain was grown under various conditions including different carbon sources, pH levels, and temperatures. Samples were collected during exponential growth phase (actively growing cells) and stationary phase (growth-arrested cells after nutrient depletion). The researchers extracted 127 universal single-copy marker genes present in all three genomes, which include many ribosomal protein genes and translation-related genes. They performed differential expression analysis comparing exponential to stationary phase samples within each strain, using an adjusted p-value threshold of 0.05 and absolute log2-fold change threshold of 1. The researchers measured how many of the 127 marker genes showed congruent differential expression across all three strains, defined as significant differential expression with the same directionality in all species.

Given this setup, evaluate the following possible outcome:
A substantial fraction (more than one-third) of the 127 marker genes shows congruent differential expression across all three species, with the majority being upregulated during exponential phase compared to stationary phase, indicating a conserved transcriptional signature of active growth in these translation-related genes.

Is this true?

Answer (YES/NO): NO